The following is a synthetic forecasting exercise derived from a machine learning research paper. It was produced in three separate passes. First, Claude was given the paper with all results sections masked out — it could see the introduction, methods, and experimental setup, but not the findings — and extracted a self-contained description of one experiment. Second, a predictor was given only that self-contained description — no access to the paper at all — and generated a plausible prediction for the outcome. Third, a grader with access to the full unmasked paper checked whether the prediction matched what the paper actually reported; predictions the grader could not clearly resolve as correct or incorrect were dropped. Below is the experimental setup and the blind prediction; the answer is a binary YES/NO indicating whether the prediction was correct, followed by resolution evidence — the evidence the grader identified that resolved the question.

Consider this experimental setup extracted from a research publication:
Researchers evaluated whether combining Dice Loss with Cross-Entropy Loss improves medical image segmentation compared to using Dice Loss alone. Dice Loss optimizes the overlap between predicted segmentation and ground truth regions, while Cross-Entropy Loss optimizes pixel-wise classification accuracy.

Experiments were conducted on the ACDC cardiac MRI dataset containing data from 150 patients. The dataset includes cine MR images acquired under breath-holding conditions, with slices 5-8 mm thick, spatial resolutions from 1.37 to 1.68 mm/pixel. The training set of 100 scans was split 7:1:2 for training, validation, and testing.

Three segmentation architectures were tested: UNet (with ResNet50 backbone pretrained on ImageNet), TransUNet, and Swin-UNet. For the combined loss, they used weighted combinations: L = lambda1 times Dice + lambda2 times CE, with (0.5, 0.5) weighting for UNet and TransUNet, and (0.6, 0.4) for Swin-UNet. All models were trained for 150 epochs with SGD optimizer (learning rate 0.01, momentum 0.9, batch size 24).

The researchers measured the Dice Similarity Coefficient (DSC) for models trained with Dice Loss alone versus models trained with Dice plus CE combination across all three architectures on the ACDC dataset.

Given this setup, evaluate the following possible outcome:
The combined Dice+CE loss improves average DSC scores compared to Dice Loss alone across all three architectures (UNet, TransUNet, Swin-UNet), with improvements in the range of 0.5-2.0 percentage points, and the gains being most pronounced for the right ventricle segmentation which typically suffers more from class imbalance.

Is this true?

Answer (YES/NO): NO